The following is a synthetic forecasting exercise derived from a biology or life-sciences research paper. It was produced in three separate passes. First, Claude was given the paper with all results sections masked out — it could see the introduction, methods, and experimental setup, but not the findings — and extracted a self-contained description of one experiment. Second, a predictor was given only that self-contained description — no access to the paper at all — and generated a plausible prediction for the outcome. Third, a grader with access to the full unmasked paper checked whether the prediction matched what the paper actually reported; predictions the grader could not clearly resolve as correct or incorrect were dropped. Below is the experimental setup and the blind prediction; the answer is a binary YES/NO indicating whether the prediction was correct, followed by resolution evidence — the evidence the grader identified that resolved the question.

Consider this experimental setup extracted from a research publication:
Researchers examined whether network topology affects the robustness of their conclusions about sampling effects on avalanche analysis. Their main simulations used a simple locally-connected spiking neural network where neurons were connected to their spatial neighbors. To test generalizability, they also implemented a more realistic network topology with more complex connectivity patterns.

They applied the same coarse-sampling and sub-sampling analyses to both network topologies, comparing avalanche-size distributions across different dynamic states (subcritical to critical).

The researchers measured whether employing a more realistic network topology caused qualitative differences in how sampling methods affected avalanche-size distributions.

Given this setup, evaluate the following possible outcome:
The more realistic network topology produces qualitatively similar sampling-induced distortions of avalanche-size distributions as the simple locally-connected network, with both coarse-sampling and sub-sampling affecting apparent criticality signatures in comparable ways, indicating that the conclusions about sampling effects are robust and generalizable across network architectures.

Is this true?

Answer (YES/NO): YES